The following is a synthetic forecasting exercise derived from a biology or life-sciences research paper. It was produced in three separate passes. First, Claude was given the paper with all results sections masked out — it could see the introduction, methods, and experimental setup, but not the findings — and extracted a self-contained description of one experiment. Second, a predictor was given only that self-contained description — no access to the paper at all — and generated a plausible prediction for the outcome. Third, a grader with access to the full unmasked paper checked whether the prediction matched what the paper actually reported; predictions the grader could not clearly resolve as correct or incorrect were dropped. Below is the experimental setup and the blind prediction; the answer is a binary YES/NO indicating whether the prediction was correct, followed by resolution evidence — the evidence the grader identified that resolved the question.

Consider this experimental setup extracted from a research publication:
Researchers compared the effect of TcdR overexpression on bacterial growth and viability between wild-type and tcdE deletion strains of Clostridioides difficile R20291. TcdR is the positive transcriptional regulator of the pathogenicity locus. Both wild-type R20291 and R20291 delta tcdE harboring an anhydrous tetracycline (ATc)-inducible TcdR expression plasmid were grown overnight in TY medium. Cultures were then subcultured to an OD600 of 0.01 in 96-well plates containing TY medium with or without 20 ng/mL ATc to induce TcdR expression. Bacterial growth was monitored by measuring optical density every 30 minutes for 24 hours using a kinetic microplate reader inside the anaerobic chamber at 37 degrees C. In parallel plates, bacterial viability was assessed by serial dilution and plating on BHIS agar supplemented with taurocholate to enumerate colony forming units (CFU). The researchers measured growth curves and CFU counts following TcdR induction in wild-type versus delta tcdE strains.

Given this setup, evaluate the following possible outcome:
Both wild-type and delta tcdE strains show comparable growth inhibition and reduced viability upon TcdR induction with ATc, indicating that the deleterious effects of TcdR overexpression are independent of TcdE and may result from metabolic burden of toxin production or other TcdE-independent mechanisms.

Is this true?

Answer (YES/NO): NO